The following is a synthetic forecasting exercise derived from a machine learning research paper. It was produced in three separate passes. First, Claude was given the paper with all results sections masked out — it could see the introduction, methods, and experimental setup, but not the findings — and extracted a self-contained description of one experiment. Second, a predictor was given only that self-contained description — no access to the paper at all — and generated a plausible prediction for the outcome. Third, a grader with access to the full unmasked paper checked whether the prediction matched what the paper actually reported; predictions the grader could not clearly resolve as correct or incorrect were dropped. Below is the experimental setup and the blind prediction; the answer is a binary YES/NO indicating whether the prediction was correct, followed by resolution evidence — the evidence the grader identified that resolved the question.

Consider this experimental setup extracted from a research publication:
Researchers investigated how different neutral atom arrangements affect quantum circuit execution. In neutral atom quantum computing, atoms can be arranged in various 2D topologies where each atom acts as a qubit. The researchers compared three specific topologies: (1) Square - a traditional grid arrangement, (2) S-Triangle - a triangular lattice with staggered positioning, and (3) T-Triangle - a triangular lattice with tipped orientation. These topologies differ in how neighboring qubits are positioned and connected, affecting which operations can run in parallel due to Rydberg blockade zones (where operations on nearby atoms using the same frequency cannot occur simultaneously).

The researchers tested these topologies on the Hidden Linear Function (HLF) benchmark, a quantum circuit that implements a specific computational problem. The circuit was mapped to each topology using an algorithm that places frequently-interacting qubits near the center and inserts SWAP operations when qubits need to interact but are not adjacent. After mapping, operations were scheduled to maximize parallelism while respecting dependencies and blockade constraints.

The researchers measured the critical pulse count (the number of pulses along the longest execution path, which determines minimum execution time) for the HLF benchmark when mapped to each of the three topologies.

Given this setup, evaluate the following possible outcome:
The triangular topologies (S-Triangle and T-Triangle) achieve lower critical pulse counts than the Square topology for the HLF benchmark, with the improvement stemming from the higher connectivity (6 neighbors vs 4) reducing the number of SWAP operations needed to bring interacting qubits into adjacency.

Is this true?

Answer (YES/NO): NO